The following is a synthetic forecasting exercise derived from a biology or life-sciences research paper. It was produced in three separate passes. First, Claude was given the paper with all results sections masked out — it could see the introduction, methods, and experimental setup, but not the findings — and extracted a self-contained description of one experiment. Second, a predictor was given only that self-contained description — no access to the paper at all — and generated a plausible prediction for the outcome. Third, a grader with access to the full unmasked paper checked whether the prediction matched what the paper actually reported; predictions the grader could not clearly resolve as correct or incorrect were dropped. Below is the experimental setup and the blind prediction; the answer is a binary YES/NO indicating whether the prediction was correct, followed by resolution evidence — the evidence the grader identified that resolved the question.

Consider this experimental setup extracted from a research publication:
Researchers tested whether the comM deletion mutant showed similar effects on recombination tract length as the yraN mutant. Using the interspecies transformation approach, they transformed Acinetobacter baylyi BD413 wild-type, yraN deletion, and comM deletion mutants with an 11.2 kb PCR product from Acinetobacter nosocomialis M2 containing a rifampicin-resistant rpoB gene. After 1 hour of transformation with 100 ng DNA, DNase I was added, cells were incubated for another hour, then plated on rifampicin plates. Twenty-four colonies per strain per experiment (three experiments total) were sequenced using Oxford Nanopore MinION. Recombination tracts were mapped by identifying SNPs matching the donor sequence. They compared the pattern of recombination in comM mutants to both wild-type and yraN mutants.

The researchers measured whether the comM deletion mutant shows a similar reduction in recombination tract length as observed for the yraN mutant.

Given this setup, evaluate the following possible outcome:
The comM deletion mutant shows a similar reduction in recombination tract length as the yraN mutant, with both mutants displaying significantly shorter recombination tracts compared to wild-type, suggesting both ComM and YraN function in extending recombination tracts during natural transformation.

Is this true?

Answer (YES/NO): NO